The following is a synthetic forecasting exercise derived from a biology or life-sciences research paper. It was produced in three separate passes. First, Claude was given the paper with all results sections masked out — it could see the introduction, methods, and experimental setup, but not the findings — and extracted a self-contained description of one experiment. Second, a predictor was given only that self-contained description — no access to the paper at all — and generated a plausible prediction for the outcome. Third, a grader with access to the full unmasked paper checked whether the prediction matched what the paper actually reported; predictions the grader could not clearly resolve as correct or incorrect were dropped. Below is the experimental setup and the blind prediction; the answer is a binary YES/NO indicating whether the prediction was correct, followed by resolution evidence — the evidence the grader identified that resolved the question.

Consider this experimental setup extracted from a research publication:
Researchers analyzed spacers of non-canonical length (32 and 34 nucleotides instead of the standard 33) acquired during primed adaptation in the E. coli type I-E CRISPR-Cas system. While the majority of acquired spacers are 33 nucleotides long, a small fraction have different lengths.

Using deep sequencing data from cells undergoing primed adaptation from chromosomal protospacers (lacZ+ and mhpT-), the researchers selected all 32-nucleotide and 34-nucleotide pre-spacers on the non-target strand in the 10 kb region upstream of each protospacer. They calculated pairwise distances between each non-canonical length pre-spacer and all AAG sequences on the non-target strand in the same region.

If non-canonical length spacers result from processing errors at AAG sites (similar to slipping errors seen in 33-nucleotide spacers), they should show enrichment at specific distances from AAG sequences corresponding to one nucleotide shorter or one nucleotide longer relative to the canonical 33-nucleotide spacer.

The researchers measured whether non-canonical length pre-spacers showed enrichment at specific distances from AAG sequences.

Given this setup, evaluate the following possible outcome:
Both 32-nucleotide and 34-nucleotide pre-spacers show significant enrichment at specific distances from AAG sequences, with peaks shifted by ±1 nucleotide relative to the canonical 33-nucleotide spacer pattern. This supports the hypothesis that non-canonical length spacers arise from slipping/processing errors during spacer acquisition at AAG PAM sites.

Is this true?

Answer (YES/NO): YES